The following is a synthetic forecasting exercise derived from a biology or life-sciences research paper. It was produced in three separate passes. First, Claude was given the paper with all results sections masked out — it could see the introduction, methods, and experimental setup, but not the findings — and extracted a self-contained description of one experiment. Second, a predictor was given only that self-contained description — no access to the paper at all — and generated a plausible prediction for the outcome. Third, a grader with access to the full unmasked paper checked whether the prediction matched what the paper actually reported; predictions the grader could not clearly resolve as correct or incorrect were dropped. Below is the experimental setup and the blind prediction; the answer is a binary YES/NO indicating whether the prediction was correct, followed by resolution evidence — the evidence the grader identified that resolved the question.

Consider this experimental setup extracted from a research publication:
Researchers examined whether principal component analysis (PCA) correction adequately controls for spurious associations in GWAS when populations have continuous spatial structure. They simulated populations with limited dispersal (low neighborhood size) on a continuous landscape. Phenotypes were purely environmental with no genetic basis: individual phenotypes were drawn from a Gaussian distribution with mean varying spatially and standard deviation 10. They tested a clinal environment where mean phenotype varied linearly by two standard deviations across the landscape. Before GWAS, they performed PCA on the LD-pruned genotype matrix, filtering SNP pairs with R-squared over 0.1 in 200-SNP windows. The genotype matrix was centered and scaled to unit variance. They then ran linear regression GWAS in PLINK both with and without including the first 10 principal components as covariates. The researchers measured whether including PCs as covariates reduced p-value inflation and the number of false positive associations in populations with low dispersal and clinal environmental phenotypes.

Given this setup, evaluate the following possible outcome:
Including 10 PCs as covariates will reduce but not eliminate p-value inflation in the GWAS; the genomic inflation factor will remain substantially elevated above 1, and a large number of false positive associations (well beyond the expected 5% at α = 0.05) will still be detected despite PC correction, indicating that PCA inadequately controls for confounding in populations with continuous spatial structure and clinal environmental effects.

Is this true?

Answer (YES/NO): NO